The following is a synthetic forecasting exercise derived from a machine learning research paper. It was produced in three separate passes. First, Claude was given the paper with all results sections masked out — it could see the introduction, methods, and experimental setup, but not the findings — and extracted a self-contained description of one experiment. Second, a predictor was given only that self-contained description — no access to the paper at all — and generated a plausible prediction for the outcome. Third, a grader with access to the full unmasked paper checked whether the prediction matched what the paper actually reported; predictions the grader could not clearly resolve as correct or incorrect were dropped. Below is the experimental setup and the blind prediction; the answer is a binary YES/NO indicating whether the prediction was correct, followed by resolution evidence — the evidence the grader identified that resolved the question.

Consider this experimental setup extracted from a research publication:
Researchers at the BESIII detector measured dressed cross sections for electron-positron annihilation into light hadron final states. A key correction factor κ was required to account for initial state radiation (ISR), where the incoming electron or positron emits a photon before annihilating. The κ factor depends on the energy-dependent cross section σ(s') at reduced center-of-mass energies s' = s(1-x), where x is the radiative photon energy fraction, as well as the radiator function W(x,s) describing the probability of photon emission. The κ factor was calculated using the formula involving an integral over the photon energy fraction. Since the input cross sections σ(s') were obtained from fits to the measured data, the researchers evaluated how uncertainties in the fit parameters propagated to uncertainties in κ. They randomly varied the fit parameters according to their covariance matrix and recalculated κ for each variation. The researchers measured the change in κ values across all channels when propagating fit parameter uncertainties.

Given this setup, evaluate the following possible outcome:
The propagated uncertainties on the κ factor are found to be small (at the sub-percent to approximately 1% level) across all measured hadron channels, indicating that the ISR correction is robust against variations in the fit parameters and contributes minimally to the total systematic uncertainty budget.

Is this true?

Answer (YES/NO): YES